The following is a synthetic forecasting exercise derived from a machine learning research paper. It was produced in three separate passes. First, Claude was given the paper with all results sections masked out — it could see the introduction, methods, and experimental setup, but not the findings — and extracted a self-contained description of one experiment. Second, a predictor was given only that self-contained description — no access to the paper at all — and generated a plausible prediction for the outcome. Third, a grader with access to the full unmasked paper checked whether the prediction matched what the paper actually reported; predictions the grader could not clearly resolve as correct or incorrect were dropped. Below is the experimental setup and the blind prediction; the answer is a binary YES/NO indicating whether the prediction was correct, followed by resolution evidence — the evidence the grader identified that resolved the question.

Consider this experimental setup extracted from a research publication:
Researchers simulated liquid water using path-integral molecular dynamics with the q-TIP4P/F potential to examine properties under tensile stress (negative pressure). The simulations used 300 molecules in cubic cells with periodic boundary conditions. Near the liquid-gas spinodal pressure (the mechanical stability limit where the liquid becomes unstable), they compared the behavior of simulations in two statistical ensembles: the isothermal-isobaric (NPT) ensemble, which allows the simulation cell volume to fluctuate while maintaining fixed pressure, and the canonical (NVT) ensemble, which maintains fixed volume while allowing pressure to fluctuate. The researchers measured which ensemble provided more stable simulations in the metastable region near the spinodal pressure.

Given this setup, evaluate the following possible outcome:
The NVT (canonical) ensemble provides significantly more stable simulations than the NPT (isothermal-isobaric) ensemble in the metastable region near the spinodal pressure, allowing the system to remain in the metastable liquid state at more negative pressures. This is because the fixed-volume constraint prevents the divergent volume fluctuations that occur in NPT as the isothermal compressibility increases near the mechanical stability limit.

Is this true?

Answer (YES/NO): YES